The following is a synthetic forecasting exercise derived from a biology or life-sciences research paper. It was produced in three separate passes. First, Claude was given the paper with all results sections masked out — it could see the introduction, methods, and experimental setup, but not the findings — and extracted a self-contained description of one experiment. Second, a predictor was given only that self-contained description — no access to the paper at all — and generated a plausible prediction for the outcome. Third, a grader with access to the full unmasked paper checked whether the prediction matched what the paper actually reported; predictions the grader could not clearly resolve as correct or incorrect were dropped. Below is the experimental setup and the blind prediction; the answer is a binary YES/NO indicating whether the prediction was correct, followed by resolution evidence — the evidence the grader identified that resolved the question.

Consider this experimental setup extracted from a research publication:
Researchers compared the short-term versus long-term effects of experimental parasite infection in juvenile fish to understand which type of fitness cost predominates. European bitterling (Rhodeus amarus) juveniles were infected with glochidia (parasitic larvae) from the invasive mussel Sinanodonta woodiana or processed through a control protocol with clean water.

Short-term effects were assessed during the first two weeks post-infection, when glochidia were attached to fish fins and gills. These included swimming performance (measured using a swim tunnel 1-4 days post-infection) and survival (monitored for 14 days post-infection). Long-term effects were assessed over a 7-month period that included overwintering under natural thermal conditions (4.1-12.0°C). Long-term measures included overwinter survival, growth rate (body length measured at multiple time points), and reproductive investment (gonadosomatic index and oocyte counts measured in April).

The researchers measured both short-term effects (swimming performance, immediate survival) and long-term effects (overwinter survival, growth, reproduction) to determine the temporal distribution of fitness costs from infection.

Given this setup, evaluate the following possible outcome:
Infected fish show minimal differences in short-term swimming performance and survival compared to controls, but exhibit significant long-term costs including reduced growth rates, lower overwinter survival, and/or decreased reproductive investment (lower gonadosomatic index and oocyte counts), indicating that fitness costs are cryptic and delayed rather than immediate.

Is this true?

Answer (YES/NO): NO